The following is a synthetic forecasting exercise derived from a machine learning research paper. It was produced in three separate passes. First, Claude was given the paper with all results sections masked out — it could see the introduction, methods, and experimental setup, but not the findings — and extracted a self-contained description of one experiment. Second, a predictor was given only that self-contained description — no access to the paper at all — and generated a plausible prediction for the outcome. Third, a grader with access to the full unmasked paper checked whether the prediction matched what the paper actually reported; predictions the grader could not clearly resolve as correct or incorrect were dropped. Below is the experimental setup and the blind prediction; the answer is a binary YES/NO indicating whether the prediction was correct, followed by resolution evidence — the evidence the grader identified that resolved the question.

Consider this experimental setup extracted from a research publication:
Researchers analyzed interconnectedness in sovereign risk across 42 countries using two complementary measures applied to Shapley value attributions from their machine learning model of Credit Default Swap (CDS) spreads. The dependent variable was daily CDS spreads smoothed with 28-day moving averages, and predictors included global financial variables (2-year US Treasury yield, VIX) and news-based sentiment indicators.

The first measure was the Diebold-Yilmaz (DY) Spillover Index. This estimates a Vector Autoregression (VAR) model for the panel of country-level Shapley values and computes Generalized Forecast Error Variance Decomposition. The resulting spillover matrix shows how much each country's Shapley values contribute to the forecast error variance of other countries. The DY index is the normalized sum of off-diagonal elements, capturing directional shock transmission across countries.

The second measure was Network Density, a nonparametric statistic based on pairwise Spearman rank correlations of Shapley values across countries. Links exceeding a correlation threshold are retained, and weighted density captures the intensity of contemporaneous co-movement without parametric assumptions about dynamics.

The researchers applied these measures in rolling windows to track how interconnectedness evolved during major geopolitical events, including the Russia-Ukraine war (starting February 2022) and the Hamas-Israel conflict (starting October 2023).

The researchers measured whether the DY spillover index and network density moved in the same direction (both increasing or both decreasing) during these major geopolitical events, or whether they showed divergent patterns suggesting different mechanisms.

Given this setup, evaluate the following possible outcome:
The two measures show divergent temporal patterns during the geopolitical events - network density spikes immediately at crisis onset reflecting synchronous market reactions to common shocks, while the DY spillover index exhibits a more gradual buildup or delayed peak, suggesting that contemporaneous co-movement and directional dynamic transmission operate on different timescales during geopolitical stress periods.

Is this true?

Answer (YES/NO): NO